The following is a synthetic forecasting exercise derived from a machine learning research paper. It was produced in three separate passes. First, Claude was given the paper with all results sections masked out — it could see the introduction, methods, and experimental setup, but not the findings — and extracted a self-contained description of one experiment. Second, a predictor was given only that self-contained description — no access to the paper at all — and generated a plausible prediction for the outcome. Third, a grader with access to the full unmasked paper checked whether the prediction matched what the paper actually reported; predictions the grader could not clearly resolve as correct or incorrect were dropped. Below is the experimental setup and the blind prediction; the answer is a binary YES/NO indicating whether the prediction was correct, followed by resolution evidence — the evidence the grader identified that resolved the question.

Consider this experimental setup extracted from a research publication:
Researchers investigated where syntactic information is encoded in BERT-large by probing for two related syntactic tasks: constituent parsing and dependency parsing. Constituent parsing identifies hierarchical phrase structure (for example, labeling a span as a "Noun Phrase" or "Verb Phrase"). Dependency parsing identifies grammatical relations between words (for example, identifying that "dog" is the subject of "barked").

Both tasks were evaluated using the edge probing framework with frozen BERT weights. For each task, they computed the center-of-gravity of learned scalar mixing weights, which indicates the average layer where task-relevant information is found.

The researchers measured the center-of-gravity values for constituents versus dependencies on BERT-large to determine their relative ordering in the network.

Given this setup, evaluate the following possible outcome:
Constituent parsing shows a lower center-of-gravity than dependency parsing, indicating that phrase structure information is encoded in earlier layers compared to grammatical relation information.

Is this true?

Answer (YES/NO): YES